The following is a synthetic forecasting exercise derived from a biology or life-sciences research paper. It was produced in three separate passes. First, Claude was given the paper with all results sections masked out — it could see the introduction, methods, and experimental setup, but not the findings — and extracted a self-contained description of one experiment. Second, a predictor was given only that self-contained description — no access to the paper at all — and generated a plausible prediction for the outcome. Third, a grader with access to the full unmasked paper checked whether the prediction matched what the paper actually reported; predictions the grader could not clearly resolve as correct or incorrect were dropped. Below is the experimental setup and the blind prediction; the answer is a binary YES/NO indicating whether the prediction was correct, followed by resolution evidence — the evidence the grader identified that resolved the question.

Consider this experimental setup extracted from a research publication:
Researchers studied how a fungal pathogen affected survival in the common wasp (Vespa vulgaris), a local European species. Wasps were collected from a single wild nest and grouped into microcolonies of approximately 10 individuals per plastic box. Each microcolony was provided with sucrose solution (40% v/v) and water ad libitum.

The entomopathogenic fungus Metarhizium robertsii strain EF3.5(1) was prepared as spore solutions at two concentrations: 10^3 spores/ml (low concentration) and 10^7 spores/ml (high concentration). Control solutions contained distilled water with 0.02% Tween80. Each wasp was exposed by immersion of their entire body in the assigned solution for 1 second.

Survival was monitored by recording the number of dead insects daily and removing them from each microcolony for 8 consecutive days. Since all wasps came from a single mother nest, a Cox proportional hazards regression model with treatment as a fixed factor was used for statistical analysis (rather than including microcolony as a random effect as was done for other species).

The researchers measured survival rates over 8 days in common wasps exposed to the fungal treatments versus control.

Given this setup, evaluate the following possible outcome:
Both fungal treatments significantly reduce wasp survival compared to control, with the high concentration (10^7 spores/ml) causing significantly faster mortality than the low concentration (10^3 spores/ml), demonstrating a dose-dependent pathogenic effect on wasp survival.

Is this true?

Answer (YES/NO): NO